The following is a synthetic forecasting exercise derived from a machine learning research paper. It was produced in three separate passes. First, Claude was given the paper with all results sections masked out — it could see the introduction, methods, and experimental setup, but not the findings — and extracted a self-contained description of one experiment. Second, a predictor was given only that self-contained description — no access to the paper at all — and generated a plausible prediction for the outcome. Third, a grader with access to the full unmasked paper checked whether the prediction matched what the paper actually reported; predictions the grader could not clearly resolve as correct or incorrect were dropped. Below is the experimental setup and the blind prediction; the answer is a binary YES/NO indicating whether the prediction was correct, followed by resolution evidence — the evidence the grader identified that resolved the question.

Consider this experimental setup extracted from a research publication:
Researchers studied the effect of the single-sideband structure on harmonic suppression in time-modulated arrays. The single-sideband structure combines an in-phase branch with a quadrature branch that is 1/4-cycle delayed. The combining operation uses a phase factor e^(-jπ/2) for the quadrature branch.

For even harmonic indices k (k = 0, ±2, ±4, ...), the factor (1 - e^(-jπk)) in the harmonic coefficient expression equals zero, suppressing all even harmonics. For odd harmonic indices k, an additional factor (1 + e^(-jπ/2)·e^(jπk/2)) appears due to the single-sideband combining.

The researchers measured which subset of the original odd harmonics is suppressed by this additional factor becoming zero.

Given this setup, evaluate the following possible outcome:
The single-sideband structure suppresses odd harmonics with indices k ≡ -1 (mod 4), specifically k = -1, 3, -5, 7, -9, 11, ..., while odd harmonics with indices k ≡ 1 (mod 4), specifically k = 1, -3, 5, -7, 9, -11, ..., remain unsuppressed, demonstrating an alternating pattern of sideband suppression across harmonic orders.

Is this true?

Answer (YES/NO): YES